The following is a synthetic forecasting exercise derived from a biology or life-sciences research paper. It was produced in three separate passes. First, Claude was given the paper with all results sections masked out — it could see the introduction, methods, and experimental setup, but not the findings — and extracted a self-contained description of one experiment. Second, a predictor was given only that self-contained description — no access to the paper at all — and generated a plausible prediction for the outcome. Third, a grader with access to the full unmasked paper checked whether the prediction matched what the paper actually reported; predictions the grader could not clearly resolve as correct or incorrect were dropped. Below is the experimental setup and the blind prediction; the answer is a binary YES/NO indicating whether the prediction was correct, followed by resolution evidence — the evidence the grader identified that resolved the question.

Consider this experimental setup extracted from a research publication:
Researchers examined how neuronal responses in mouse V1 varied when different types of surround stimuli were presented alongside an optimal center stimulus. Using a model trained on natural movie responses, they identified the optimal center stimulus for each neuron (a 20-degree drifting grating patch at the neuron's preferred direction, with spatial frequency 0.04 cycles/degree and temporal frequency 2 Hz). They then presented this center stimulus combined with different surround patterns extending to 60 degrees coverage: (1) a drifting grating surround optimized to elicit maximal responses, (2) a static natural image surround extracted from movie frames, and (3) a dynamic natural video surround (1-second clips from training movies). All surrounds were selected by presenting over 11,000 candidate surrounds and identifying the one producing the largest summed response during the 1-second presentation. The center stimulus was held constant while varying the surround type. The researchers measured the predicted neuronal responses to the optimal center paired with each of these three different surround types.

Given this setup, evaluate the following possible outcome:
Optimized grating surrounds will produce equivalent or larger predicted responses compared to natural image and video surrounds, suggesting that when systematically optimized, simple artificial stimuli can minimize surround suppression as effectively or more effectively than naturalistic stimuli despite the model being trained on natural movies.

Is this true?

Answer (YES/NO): NO